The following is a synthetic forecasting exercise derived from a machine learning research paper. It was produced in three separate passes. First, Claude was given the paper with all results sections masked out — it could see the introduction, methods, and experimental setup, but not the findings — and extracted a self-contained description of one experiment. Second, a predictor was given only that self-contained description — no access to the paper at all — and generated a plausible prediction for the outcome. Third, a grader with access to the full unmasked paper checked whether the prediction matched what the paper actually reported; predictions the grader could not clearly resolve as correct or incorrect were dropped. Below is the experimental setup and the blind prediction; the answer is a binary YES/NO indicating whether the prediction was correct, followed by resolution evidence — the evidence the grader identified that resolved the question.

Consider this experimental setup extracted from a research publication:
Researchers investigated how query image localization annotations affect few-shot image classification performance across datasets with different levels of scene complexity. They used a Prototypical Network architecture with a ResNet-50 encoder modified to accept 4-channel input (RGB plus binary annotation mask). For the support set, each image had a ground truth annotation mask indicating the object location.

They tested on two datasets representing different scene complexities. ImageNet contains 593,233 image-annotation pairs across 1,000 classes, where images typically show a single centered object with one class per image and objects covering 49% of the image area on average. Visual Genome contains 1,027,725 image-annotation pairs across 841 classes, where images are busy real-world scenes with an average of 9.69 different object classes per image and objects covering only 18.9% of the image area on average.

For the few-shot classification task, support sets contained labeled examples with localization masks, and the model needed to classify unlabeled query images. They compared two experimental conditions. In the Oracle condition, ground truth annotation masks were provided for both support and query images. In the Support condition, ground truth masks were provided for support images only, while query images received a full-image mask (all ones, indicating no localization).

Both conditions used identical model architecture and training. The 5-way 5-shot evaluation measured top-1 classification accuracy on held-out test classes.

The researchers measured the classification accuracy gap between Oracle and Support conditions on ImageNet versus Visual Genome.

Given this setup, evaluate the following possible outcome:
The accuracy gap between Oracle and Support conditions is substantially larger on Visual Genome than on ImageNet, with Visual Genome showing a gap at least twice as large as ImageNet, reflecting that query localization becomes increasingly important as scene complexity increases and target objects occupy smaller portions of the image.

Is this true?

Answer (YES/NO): YES